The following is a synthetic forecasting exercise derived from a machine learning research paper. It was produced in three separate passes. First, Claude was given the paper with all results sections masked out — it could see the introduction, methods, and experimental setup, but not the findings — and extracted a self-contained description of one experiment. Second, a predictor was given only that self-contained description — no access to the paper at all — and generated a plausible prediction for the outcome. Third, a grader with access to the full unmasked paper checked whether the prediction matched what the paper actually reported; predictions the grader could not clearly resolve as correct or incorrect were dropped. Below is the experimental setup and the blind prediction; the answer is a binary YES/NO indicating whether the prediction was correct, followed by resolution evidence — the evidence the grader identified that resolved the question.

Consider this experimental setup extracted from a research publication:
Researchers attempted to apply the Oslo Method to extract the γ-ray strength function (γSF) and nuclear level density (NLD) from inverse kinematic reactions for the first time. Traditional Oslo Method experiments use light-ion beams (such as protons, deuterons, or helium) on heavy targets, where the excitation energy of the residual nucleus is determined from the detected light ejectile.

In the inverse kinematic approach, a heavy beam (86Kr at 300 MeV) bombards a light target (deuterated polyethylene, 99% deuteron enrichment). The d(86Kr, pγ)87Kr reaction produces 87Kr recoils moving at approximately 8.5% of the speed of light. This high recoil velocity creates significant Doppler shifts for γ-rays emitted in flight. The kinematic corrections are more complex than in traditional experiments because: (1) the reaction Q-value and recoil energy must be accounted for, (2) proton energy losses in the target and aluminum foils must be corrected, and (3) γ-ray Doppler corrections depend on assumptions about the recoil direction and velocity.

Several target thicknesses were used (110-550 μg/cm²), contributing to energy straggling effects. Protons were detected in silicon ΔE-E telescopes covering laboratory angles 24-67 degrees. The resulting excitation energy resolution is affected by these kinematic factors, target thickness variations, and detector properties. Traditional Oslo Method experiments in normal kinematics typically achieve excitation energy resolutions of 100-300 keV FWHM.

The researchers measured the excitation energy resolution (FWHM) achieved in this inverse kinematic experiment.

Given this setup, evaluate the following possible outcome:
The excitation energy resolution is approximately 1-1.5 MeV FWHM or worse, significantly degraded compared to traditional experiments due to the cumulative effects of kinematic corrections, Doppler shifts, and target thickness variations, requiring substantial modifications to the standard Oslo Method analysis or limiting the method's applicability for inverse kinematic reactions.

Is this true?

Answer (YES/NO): NO